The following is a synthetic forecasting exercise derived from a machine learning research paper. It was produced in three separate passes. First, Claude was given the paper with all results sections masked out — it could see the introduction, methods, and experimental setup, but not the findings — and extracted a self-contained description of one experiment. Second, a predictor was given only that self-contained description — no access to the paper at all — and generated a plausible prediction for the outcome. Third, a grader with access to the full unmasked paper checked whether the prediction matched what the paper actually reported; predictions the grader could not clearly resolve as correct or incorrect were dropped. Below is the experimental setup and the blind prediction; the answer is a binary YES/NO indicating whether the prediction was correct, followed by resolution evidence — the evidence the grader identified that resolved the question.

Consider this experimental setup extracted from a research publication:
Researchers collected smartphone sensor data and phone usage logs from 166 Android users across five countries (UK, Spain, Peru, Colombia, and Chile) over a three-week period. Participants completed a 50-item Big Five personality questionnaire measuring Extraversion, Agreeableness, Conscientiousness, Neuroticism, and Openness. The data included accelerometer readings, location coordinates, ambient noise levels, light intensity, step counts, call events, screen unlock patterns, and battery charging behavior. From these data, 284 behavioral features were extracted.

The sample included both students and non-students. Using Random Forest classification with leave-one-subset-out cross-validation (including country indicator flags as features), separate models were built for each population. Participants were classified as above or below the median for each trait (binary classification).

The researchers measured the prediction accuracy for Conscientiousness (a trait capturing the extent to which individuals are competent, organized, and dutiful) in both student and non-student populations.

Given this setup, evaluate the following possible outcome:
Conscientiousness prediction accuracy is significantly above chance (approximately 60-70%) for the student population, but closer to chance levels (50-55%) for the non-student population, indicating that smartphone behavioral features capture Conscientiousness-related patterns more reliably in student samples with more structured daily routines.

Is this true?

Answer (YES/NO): NO